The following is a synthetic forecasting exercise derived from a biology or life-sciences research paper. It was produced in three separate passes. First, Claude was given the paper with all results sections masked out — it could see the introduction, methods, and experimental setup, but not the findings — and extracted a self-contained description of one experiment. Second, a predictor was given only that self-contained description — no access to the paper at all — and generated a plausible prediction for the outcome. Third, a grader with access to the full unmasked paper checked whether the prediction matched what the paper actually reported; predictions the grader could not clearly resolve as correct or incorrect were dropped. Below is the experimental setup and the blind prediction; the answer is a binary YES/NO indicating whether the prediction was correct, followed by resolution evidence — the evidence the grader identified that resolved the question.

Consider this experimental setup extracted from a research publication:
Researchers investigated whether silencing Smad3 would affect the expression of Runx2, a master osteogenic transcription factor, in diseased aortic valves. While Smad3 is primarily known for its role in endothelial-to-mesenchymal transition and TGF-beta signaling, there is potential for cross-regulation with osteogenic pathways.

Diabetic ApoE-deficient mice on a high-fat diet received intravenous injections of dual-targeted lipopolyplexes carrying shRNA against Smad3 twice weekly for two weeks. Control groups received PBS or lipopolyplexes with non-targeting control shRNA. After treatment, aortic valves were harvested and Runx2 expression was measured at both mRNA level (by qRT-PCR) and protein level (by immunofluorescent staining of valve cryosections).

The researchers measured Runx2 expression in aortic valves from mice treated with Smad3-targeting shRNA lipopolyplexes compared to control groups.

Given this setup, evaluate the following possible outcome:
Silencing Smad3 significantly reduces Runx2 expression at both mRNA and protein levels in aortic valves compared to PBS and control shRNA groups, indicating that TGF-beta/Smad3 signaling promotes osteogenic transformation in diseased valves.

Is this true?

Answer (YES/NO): NO